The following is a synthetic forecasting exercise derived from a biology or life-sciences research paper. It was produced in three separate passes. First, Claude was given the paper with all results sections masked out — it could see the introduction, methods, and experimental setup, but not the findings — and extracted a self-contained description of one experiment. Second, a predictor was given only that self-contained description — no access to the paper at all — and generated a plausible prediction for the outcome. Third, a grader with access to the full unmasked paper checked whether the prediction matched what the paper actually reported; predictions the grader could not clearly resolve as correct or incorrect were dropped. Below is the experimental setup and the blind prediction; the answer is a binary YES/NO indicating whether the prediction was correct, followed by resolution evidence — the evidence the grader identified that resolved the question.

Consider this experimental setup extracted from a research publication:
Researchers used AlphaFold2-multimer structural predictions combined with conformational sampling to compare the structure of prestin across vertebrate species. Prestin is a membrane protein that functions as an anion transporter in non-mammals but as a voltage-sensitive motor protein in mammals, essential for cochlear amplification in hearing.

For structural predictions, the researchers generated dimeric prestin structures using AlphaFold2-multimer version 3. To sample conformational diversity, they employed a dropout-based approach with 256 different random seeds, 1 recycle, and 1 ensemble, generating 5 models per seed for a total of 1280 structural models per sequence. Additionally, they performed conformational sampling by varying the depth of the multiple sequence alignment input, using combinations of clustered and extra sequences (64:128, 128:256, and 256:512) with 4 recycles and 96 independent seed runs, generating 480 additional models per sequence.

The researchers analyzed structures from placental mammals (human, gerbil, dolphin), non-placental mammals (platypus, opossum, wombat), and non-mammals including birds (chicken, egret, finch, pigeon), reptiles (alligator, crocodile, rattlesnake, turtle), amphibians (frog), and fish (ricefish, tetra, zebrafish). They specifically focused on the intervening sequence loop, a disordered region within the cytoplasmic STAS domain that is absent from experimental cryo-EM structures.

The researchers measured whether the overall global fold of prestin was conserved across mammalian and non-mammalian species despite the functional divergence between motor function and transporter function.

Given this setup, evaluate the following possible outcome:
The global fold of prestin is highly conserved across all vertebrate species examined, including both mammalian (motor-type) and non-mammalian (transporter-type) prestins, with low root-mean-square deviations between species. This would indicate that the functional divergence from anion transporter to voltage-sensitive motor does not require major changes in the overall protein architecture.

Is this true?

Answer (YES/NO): YES